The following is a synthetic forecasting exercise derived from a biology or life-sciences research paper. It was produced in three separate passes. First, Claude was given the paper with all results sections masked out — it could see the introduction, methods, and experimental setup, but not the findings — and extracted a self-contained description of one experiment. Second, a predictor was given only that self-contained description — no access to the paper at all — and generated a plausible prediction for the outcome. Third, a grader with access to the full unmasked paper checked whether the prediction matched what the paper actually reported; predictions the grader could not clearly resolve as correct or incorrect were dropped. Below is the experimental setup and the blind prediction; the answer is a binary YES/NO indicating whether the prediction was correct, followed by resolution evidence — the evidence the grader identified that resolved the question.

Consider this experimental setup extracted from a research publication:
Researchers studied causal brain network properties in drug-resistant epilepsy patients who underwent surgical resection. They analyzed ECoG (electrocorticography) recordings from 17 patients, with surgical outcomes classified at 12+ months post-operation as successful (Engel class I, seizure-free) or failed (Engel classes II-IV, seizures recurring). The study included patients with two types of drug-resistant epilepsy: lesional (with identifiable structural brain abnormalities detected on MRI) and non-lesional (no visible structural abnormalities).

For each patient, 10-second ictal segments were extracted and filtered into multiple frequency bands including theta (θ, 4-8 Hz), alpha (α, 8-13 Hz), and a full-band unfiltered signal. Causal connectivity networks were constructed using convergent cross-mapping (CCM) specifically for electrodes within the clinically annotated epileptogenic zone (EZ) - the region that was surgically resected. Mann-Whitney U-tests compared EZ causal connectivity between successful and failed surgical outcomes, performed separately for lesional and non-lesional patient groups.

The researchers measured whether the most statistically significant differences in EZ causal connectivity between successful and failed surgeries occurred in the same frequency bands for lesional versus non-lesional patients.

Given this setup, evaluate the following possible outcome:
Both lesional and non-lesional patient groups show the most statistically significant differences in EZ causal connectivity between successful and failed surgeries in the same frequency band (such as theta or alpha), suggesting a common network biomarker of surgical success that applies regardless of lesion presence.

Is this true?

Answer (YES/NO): NO